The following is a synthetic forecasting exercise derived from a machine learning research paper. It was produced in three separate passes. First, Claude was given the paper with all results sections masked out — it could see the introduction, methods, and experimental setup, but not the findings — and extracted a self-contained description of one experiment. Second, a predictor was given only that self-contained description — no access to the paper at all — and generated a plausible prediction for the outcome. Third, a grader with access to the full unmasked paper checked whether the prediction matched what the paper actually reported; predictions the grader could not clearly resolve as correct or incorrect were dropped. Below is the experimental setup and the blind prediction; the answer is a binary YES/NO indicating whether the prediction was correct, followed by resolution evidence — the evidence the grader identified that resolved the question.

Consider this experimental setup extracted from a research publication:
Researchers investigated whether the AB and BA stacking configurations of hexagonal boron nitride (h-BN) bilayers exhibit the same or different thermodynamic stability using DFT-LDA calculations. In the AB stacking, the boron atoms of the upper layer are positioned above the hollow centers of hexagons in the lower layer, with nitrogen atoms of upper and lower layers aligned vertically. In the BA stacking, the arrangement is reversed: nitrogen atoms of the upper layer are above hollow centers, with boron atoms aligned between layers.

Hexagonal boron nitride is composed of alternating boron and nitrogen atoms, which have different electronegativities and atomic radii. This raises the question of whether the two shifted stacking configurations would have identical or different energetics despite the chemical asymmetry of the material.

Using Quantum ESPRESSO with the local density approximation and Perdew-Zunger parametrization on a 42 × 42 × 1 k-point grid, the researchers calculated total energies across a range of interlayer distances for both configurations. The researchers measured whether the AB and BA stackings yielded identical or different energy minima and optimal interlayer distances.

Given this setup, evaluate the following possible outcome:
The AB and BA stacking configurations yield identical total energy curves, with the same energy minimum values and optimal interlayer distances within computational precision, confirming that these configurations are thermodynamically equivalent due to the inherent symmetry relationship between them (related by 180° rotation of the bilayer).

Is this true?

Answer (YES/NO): YES